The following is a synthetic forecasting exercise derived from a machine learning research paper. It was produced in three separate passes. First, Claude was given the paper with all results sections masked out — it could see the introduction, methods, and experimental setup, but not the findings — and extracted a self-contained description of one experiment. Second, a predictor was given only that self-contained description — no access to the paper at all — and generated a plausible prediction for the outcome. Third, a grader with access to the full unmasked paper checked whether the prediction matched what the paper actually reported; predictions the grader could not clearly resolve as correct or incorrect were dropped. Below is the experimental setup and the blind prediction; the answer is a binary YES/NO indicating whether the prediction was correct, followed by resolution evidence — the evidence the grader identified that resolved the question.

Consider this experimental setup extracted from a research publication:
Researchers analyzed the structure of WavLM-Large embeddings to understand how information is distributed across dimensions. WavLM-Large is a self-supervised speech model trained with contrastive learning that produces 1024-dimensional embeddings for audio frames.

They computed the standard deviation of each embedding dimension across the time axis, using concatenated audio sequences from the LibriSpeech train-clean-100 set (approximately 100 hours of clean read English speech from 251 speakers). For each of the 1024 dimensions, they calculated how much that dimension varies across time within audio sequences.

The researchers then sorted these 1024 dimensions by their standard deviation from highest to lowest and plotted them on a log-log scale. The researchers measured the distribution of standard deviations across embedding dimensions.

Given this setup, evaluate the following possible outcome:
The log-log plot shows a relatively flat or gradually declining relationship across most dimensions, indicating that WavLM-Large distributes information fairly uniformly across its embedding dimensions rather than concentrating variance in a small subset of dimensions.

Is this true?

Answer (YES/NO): NO